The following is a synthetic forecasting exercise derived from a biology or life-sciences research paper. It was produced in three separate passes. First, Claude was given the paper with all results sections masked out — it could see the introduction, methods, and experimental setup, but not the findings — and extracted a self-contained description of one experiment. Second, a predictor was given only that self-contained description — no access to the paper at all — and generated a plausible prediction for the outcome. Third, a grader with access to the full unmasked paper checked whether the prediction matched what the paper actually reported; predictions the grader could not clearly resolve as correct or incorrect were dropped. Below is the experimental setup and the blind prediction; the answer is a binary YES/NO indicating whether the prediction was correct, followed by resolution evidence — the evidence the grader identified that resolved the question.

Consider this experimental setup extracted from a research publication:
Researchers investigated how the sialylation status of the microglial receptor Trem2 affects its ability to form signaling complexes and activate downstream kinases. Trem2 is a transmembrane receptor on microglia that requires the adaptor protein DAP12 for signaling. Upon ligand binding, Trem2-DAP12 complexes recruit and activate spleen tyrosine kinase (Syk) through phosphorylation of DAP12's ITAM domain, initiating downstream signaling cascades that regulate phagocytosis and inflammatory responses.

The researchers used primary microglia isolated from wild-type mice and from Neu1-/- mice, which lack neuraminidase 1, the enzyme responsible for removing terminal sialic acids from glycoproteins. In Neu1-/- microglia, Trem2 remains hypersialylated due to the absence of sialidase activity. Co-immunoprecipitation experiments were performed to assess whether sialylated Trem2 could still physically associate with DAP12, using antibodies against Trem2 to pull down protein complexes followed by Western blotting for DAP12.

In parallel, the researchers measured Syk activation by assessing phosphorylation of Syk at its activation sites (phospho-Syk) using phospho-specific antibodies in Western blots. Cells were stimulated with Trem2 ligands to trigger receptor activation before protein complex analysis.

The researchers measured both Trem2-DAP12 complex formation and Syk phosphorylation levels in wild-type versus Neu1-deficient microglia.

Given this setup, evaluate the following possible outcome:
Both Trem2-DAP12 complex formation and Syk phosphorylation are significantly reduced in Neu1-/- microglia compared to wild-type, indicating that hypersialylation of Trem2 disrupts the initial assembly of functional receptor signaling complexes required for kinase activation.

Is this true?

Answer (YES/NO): NO